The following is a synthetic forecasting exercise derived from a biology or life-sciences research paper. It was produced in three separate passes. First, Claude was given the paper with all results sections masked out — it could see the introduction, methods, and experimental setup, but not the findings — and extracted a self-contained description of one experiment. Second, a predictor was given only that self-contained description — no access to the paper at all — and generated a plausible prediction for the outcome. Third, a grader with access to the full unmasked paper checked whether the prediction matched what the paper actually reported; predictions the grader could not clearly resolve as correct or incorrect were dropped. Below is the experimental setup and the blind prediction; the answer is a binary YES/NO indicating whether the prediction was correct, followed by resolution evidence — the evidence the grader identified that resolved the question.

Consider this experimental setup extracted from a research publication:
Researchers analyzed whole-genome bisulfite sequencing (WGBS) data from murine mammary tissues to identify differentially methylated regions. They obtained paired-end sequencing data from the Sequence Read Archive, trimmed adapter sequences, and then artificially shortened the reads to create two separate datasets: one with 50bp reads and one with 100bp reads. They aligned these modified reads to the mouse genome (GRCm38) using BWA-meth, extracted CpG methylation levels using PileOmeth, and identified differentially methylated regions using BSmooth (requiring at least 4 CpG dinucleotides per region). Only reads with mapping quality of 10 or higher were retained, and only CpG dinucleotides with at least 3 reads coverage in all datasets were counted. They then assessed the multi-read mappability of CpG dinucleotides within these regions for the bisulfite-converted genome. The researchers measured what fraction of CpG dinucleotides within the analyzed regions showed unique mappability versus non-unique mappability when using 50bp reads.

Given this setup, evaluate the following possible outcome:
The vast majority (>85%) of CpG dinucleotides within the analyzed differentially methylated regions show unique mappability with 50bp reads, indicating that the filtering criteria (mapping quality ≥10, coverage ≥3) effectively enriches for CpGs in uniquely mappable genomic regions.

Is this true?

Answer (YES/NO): YES